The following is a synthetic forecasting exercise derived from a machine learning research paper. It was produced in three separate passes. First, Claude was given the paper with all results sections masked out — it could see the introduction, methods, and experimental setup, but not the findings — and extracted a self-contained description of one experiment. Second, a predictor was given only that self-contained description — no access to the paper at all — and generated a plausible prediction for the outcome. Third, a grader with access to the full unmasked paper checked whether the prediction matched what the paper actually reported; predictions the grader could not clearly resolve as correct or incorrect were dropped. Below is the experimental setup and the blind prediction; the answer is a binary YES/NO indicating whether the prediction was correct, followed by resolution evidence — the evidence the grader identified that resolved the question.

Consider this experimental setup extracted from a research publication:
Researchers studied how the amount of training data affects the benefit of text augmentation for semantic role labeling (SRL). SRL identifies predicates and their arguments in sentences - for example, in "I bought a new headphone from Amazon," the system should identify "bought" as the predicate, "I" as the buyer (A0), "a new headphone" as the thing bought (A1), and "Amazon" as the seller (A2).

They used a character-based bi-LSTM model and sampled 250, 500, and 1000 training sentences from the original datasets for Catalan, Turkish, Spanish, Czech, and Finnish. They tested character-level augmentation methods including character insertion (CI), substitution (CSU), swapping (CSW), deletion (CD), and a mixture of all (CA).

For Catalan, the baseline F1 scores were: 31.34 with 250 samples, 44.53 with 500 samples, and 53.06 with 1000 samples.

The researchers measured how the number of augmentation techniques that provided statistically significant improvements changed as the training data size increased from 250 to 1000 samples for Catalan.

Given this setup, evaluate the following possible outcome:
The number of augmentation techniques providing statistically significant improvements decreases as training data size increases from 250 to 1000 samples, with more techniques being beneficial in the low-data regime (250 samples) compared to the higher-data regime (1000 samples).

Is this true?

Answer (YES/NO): YES